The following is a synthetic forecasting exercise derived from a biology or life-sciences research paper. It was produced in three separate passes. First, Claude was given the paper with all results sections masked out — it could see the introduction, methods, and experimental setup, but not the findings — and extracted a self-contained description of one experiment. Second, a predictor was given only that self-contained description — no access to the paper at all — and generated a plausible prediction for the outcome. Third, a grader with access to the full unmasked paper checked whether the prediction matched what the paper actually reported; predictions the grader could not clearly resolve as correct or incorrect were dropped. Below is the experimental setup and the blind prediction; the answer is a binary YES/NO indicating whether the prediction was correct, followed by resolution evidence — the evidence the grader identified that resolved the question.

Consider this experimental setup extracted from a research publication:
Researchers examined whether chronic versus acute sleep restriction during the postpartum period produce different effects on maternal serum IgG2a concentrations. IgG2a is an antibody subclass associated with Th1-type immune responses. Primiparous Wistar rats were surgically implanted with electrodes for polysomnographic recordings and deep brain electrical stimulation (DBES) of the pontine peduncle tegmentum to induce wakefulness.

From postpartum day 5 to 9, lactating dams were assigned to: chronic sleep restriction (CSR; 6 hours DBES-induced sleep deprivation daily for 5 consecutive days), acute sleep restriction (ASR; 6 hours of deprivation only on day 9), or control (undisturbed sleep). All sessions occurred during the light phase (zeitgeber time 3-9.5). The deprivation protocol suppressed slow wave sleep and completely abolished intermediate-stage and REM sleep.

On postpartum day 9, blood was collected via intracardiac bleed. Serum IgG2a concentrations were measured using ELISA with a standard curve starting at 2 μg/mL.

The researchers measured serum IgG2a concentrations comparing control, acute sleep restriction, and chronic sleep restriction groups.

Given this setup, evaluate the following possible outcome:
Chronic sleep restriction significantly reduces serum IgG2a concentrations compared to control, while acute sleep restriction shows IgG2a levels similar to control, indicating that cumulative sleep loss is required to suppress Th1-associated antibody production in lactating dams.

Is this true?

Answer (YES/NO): NO